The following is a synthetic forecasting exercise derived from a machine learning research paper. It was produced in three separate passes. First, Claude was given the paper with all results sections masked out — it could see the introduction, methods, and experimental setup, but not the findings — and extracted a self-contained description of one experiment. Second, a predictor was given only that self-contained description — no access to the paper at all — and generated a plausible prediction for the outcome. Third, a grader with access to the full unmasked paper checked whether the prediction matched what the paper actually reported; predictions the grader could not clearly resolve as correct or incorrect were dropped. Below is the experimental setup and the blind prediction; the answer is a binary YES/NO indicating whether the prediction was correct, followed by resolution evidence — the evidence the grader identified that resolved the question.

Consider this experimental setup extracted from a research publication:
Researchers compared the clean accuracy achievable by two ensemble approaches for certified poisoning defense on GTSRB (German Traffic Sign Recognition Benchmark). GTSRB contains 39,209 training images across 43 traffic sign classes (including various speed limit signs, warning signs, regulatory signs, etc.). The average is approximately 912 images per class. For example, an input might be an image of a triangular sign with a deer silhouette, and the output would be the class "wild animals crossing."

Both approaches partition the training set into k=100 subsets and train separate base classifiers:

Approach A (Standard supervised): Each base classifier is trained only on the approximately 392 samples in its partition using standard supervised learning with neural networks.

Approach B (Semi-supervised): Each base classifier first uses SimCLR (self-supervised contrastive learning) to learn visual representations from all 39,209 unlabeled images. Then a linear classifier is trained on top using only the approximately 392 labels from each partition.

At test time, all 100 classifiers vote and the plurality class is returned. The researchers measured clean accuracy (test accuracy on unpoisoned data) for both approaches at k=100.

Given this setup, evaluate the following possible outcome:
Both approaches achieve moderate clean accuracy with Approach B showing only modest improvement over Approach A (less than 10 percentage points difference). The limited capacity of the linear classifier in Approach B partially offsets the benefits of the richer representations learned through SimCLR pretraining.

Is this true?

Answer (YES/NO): NO